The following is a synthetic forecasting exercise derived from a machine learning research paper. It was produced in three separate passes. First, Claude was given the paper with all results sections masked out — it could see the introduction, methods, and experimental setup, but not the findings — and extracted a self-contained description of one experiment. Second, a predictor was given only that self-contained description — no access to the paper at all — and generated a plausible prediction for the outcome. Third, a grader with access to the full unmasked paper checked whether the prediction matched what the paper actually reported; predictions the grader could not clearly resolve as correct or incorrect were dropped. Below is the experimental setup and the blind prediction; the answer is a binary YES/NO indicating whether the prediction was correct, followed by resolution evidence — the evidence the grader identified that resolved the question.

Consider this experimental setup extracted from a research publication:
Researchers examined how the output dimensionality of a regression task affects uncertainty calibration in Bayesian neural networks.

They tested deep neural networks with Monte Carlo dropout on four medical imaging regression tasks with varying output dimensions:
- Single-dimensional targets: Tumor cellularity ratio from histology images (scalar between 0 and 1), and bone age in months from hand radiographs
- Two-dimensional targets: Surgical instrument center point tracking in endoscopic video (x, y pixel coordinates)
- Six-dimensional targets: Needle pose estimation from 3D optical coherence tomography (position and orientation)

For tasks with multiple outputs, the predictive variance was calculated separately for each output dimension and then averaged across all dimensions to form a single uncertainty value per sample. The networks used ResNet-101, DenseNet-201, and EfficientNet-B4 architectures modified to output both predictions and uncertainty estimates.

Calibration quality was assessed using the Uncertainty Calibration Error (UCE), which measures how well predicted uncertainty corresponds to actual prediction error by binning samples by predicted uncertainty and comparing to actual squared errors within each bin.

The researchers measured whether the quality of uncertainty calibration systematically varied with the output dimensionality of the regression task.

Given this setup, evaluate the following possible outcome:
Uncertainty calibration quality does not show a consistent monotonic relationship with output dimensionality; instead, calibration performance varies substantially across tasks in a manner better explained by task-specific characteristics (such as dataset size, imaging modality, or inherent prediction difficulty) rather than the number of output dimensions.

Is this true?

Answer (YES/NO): YES